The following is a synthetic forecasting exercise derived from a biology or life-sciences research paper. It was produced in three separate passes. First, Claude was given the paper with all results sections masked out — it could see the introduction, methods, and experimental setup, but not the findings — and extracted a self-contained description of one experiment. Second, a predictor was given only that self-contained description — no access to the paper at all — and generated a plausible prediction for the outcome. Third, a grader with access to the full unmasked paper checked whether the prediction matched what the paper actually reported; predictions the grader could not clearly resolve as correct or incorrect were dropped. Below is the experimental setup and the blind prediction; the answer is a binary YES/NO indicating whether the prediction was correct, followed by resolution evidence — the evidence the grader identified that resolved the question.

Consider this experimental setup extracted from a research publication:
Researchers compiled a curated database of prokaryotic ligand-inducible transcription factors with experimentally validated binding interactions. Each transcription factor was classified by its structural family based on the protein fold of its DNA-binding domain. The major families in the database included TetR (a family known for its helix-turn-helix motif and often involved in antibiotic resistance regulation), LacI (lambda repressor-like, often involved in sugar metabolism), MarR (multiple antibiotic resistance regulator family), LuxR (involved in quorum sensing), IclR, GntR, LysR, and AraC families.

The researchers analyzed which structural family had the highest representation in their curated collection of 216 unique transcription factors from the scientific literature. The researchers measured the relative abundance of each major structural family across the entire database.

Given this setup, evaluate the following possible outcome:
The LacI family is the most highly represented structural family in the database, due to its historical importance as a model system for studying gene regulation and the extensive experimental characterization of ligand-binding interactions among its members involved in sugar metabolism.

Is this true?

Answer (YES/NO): NO